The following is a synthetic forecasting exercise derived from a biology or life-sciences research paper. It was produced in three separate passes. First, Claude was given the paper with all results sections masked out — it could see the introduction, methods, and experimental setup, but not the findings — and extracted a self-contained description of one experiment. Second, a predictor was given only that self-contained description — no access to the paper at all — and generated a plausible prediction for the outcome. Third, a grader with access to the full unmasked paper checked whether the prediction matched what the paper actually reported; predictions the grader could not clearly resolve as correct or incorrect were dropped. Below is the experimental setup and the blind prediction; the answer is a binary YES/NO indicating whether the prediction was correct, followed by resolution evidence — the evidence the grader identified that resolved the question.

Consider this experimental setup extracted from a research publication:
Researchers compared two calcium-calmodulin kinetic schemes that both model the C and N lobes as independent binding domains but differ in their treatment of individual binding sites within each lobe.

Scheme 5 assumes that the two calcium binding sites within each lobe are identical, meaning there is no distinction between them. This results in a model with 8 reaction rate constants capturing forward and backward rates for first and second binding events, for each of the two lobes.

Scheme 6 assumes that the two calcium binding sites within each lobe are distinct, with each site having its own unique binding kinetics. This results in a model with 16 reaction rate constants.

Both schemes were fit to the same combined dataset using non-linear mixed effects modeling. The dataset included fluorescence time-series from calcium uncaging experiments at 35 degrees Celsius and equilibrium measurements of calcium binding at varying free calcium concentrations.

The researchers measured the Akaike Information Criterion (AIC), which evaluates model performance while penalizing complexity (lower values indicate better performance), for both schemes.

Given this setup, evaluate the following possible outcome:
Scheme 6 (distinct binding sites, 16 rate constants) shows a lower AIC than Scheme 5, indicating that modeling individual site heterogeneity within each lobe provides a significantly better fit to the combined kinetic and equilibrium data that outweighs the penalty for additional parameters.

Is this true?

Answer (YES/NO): YES